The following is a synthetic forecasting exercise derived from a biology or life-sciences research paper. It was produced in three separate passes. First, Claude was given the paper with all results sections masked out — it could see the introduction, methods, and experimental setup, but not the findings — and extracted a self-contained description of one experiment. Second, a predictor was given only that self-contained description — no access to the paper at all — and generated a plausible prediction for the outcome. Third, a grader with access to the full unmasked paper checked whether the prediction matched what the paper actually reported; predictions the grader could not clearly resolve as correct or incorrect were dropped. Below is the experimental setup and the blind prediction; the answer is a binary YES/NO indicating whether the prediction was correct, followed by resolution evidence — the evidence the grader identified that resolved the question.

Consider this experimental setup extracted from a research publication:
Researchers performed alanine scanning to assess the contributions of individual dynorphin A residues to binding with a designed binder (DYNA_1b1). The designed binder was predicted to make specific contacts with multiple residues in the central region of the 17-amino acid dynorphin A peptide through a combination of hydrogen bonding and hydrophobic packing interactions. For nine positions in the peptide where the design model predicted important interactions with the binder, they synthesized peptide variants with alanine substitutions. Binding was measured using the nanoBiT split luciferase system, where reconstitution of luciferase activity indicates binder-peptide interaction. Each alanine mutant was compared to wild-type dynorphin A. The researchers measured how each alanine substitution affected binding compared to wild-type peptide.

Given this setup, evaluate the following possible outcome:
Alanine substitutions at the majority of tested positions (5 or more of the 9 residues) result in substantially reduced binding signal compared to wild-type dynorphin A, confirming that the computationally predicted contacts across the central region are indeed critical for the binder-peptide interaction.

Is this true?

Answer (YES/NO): YES